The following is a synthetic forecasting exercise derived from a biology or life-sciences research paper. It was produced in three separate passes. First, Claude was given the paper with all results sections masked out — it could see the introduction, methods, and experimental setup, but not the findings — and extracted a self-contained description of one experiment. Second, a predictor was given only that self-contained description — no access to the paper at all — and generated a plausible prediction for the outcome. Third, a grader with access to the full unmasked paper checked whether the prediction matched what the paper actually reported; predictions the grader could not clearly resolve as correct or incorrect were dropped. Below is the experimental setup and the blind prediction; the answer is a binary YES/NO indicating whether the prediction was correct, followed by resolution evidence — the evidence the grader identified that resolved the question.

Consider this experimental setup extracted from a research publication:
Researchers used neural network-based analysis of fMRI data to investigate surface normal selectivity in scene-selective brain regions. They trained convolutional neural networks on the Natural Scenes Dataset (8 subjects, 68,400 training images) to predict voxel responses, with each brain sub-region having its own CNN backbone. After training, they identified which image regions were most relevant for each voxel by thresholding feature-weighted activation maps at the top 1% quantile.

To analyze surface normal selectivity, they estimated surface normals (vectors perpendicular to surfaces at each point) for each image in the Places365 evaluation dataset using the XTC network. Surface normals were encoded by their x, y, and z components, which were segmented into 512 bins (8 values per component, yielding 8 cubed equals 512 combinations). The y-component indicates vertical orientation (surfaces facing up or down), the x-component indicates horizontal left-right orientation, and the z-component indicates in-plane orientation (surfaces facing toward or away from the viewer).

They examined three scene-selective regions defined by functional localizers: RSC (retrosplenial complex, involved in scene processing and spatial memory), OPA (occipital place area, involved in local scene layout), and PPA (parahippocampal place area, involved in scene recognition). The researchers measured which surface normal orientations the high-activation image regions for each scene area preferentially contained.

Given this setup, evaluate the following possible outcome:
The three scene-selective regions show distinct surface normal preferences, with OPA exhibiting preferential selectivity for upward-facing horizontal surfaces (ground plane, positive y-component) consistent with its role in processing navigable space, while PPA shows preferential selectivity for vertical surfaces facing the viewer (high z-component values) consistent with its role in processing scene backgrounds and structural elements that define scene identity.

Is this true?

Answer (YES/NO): NO